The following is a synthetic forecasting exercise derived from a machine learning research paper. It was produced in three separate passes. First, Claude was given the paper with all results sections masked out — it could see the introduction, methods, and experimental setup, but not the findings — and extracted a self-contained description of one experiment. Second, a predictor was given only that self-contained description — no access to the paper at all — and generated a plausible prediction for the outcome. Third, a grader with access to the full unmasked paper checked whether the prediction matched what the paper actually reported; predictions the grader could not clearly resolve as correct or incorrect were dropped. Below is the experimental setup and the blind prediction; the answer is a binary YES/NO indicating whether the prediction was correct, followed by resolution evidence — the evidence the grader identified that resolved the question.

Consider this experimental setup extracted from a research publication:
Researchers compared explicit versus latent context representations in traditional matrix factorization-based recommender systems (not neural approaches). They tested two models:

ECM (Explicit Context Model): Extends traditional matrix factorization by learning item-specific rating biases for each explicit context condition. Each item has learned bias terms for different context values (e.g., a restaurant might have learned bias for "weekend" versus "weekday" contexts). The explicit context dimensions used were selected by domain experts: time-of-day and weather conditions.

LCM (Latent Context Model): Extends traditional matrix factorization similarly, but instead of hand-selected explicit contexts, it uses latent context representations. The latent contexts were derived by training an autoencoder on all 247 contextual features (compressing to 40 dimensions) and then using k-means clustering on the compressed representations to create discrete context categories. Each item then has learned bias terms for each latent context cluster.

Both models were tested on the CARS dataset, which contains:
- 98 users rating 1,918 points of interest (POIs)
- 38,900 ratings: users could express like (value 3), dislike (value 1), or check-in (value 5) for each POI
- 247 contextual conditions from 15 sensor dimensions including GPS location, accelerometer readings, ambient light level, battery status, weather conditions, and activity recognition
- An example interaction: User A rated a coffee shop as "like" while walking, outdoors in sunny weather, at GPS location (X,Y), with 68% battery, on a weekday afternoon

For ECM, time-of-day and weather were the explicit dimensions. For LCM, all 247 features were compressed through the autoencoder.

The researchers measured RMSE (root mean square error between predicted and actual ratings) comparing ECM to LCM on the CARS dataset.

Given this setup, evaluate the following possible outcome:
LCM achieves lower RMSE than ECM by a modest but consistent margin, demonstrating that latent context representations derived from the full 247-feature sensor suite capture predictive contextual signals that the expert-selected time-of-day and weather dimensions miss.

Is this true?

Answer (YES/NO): YES